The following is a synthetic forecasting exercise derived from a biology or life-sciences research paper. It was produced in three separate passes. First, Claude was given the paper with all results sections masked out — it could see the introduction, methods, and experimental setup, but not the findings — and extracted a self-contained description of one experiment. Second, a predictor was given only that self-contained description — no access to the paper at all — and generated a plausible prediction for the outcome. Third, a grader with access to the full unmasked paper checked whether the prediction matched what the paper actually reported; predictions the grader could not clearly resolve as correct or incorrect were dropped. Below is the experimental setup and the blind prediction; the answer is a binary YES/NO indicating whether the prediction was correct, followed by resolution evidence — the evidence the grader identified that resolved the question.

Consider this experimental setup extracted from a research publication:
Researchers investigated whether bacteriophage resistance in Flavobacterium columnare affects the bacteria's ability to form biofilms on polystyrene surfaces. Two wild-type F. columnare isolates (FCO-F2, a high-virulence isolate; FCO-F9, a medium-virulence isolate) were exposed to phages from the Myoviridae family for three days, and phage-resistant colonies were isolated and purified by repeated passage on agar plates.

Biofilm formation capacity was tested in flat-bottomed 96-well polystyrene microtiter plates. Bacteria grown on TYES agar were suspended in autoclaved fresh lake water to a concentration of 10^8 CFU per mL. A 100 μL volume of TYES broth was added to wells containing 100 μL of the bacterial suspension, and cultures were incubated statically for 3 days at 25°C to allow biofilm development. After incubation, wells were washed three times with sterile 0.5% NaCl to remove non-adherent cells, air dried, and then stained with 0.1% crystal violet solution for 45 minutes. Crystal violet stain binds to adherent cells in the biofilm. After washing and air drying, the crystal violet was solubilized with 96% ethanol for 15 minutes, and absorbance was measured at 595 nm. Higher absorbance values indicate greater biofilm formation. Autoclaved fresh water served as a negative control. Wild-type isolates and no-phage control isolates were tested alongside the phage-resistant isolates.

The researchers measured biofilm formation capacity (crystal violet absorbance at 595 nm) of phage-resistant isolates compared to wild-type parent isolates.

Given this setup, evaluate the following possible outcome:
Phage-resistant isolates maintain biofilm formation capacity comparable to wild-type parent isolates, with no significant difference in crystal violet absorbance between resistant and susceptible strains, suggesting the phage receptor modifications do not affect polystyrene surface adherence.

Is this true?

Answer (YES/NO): NO